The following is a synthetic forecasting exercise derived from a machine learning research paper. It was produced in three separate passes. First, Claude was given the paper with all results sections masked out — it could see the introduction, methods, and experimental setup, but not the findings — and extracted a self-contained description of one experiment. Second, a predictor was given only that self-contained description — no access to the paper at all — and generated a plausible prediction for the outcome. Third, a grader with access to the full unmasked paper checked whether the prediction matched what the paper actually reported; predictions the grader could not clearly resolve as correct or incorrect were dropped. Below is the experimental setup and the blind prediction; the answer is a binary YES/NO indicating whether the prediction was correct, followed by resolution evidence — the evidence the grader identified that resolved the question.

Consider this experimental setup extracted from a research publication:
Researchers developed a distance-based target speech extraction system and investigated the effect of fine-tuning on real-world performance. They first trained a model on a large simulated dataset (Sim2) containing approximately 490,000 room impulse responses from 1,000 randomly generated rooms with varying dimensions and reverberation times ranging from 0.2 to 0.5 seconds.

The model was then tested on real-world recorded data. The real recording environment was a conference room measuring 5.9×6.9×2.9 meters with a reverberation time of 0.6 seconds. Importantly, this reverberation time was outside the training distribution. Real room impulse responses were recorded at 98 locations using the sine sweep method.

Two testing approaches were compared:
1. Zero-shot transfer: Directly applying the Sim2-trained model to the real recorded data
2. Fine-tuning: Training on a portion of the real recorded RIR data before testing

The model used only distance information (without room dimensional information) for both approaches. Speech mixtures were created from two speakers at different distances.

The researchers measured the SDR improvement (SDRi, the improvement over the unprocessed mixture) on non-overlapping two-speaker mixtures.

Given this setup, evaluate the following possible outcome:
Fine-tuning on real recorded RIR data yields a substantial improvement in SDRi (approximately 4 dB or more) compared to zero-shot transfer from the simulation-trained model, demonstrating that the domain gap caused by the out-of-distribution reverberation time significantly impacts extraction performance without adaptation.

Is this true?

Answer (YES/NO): YES